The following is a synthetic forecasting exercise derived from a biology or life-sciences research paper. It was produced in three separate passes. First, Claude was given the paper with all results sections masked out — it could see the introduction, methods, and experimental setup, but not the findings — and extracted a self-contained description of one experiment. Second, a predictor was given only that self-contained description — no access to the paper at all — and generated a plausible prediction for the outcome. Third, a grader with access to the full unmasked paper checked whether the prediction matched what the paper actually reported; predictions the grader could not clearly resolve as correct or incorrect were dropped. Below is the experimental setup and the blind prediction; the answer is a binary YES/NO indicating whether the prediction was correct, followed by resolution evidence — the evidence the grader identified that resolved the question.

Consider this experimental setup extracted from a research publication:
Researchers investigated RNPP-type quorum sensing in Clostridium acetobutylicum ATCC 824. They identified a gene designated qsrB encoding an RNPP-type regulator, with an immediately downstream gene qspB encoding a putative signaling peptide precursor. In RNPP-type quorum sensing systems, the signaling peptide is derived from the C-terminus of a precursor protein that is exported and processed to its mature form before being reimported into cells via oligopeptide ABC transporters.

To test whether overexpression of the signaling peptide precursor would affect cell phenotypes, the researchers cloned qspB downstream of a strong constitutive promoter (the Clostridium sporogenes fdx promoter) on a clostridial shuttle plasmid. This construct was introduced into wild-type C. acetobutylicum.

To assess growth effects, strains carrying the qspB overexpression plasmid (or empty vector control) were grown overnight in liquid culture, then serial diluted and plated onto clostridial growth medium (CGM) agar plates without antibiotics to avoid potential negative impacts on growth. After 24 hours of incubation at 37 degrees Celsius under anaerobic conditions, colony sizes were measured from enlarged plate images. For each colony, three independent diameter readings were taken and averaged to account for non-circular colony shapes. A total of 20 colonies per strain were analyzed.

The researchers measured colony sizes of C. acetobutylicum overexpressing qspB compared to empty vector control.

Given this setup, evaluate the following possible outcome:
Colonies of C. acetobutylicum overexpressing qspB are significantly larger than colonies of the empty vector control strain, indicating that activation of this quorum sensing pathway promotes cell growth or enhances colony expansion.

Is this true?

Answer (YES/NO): YES